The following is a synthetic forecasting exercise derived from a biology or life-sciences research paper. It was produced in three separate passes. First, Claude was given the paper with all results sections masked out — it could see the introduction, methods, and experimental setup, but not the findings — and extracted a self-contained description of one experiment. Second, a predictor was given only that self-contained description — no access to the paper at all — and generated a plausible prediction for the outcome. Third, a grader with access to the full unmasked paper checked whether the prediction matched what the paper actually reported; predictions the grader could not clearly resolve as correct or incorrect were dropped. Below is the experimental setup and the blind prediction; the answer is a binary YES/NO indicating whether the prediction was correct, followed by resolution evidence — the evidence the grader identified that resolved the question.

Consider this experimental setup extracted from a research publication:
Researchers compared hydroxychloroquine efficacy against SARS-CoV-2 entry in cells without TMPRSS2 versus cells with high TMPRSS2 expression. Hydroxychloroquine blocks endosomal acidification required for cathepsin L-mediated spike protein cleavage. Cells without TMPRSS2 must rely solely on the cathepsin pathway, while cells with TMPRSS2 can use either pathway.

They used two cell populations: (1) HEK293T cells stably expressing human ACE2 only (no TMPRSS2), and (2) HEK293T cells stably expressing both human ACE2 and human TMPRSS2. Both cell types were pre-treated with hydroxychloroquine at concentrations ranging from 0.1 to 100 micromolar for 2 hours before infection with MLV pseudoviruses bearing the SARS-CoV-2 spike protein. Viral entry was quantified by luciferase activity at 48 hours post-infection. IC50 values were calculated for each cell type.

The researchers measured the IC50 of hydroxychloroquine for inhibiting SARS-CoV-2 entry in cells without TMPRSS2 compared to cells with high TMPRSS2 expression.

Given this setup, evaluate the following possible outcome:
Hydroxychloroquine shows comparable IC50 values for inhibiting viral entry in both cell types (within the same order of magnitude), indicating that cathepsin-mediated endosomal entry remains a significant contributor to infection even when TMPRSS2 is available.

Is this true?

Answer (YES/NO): NO